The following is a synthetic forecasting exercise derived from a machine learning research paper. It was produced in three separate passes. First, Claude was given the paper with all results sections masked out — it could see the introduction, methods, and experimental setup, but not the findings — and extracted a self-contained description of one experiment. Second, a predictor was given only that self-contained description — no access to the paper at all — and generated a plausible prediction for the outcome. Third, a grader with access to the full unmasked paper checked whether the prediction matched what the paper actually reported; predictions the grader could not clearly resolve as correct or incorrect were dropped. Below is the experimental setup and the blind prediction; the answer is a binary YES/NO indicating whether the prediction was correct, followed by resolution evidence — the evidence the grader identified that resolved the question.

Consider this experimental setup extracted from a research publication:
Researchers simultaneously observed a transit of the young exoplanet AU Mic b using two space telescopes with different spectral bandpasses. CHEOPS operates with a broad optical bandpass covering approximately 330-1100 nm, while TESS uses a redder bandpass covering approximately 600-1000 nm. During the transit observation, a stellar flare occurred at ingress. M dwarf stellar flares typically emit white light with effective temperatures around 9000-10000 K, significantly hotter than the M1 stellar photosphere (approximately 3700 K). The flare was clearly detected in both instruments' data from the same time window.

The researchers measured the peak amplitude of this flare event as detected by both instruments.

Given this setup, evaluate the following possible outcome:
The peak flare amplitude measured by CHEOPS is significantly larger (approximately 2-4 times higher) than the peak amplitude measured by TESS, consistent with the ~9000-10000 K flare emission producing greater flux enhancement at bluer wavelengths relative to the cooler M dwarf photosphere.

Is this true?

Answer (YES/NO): NO